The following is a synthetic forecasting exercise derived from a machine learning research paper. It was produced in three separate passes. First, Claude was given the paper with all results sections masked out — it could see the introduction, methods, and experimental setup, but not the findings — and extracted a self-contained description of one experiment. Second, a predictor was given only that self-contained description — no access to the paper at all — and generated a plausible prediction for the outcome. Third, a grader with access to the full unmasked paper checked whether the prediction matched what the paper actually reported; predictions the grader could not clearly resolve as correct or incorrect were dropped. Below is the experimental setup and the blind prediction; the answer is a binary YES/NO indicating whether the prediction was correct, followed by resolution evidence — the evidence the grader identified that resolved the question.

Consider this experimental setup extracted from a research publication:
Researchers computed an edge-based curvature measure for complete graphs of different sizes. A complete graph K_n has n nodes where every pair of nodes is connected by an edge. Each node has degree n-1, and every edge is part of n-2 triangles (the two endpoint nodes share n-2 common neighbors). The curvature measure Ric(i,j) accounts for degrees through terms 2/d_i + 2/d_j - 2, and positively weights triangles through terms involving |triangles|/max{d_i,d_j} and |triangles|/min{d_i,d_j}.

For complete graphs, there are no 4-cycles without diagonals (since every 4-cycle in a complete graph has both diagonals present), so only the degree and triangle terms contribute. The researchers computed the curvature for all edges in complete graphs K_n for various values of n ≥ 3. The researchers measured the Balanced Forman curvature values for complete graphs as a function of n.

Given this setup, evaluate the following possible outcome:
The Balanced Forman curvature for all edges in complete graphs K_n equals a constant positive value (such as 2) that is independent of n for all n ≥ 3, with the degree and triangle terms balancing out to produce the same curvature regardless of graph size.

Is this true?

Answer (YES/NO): NO